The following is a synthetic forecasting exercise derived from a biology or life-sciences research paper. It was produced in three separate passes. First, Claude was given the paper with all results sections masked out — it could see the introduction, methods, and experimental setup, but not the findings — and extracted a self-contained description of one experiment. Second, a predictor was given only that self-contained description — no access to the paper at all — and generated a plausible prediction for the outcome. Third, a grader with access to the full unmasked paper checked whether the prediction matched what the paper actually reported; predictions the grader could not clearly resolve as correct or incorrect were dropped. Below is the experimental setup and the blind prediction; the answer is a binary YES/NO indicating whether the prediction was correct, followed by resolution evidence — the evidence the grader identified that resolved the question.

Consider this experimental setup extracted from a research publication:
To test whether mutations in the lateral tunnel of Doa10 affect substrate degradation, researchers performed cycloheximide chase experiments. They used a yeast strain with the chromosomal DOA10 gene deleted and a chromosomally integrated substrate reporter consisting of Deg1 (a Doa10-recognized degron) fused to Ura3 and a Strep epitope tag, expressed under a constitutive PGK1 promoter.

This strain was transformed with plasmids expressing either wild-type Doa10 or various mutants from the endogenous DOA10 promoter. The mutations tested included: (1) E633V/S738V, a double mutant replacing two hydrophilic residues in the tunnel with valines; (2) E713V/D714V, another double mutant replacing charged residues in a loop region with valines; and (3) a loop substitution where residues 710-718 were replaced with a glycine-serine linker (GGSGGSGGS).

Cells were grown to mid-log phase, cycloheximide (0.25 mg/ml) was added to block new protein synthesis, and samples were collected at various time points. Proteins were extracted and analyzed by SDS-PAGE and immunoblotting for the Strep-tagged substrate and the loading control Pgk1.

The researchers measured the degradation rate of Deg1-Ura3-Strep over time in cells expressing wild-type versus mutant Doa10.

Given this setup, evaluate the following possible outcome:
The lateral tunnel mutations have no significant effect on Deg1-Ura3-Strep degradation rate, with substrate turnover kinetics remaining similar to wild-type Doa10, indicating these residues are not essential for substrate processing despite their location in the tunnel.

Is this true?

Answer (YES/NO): NO